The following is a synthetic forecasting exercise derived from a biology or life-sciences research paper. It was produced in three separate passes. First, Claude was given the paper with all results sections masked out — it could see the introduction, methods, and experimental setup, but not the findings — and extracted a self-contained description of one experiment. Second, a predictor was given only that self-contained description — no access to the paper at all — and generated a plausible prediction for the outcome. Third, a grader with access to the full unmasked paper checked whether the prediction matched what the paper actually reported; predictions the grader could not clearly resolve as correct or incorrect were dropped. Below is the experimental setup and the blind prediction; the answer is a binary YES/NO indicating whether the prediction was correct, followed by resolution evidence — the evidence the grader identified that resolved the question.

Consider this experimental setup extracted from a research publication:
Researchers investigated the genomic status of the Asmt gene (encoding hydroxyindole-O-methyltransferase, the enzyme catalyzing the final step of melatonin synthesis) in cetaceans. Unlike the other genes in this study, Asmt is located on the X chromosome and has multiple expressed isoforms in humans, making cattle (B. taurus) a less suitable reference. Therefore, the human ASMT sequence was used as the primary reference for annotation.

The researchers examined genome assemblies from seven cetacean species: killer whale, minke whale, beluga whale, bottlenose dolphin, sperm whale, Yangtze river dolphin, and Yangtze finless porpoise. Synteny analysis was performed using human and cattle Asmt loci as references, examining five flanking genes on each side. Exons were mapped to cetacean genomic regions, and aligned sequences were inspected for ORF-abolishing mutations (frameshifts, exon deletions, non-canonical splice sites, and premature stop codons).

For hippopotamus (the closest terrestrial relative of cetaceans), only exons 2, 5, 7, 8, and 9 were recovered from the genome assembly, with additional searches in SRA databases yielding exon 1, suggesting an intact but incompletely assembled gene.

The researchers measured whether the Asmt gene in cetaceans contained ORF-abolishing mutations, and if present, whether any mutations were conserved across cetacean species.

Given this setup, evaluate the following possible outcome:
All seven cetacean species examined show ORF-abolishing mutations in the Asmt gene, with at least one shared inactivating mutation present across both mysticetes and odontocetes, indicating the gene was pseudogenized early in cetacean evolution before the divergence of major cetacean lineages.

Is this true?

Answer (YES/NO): YES